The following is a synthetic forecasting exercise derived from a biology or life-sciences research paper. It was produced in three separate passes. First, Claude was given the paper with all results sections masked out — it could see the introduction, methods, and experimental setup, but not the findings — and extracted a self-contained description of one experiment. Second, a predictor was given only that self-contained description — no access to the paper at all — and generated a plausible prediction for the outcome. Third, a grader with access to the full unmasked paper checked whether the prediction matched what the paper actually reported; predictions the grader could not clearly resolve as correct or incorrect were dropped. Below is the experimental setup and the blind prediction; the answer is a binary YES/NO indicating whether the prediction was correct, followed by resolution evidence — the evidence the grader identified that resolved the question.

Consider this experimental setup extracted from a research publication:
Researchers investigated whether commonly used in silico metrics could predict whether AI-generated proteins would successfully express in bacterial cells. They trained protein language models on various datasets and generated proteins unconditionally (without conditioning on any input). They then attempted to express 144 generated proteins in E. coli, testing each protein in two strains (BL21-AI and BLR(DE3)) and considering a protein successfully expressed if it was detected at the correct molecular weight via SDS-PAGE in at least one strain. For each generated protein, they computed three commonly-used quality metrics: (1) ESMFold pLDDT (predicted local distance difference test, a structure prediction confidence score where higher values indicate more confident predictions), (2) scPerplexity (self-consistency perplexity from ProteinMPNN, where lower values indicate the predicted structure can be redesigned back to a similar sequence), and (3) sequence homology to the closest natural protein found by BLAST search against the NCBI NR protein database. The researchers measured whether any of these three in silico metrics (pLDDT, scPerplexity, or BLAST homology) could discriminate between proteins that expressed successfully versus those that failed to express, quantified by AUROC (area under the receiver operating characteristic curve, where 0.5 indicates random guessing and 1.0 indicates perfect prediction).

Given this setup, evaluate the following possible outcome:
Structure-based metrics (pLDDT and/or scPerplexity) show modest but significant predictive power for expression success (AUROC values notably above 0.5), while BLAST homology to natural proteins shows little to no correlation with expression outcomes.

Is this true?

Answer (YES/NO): NO